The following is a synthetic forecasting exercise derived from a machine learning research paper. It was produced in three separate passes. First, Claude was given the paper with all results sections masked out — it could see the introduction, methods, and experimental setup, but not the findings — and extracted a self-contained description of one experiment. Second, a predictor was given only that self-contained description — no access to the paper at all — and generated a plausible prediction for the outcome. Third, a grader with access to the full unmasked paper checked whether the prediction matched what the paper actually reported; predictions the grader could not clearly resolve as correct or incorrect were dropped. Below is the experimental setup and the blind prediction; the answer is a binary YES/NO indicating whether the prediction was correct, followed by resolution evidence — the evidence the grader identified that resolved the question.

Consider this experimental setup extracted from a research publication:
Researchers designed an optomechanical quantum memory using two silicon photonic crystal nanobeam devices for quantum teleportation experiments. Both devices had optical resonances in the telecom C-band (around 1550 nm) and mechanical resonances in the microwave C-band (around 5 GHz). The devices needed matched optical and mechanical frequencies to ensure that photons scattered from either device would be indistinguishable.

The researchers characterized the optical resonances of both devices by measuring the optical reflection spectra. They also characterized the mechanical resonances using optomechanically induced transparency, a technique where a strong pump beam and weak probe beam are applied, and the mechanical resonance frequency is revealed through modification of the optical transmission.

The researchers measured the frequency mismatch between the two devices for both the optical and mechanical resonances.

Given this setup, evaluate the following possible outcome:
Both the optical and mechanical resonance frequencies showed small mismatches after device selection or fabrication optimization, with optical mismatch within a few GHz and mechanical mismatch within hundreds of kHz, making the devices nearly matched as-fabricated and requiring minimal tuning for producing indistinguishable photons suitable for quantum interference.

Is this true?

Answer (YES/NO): NO